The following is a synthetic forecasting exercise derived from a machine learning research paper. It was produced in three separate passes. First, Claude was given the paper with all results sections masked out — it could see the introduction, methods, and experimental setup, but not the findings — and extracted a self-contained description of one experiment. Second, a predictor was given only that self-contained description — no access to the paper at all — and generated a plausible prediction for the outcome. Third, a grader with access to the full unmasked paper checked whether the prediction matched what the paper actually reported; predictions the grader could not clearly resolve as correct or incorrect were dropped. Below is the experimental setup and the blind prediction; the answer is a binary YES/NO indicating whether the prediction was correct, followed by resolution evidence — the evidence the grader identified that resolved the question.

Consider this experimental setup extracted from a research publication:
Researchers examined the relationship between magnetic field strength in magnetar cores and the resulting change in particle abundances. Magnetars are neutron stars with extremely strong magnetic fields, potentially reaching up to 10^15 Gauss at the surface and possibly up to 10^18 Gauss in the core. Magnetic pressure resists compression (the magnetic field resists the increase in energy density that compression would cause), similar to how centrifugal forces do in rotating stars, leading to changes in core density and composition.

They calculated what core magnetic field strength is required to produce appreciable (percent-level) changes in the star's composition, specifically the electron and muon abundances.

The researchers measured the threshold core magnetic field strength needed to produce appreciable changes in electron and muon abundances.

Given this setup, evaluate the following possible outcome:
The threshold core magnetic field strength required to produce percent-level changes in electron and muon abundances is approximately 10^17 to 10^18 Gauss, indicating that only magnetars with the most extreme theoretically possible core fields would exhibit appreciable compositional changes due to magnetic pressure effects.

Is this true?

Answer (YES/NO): NO